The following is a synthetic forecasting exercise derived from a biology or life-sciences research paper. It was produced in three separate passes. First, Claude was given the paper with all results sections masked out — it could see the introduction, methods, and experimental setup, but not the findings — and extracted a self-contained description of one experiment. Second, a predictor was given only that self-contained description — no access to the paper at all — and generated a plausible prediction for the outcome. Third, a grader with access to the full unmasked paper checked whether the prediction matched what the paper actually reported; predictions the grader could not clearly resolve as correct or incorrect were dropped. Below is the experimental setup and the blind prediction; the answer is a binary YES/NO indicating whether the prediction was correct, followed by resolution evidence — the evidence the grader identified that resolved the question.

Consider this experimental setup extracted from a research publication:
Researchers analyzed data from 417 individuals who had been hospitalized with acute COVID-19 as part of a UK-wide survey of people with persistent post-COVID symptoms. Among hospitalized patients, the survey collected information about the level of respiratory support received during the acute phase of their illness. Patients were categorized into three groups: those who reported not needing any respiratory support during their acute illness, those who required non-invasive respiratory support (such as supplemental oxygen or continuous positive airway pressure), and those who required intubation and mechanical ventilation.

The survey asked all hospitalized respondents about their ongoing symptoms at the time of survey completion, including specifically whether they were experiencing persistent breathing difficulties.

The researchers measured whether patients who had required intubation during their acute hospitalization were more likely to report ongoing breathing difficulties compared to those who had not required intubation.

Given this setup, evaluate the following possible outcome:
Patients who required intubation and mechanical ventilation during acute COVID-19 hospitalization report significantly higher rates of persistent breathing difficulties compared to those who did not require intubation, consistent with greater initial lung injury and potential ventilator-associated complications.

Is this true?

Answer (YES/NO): NO